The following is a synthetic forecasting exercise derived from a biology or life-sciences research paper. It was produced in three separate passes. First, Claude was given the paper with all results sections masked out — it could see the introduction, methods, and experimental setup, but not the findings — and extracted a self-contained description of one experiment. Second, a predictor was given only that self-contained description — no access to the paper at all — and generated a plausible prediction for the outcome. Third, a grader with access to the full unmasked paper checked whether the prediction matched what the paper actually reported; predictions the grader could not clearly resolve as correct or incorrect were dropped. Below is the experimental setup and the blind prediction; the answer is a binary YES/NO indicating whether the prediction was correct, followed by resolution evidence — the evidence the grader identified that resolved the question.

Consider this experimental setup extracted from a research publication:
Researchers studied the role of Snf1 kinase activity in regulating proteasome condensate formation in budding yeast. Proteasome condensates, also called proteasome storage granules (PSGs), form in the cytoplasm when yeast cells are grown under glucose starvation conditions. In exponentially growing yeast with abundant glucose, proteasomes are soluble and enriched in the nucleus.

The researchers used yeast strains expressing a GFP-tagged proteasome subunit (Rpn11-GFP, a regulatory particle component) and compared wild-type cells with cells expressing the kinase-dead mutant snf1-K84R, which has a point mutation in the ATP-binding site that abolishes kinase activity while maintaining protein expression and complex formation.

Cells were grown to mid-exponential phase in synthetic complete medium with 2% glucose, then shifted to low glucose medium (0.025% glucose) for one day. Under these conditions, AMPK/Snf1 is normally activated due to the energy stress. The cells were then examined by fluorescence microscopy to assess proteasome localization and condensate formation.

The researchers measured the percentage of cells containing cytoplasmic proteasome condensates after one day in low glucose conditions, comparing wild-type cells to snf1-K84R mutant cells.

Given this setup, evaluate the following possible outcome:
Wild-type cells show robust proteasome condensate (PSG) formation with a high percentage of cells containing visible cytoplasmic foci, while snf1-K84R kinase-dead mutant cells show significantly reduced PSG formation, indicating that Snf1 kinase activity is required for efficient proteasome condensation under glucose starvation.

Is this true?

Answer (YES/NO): NO